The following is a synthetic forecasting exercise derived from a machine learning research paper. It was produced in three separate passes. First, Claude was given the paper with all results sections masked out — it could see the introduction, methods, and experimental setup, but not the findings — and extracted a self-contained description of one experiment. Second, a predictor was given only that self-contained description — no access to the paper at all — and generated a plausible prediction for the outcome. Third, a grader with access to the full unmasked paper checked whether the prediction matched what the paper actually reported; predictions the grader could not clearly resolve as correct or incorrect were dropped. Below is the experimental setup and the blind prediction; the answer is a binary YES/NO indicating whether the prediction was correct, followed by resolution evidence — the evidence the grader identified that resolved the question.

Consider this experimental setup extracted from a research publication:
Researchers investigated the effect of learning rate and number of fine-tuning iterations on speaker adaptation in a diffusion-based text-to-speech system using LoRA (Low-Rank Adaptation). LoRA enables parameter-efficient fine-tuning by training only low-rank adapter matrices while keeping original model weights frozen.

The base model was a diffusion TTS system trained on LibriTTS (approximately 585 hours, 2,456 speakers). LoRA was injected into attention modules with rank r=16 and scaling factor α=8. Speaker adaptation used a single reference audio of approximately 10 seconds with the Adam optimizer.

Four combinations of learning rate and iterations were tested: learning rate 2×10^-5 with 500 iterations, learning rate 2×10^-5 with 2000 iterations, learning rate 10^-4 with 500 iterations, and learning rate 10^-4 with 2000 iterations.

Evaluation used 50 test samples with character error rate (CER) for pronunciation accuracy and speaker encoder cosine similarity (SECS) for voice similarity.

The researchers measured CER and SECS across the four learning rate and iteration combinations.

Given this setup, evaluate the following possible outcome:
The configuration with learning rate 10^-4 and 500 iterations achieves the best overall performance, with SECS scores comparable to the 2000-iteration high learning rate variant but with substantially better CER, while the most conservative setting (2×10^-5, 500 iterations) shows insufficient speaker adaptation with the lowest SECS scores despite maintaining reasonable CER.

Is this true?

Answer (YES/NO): YES